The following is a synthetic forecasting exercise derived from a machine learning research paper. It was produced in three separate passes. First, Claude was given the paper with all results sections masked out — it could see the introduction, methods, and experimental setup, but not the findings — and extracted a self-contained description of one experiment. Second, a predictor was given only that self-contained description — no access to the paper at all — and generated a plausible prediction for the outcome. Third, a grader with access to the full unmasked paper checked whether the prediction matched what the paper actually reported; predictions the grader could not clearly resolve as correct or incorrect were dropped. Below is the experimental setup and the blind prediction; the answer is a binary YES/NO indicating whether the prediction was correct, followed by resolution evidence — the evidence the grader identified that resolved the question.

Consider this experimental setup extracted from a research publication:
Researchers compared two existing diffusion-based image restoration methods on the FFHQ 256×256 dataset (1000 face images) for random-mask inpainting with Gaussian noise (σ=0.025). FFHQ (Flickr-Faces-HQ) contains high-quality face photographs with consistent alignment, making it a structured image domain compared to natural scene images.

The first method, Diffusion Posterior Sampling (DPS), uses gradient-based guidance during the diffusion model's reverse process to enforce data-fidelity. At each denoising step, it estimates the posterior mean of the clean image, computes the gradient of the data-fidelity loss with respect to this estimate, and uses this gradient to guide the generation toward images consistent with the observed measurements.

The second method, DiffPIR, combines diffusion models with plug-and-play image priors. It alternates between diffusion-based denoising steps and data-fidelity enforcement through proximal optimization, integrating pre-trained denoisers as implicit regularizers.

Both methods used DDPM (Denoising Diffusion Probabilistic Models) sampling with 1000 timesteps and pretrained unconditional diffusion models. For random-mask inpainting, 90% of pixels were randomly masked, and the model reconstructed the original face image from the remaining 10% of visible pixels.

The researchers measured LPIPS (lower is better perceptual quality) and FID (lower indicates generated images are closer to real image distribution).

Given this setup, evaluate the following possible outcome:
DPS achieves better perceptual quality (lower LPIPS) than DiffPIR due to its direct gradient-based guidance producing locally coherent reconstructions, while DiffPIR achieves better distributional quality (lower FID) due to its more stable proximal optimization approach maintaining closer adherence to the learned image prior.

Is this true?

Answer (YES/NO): NO